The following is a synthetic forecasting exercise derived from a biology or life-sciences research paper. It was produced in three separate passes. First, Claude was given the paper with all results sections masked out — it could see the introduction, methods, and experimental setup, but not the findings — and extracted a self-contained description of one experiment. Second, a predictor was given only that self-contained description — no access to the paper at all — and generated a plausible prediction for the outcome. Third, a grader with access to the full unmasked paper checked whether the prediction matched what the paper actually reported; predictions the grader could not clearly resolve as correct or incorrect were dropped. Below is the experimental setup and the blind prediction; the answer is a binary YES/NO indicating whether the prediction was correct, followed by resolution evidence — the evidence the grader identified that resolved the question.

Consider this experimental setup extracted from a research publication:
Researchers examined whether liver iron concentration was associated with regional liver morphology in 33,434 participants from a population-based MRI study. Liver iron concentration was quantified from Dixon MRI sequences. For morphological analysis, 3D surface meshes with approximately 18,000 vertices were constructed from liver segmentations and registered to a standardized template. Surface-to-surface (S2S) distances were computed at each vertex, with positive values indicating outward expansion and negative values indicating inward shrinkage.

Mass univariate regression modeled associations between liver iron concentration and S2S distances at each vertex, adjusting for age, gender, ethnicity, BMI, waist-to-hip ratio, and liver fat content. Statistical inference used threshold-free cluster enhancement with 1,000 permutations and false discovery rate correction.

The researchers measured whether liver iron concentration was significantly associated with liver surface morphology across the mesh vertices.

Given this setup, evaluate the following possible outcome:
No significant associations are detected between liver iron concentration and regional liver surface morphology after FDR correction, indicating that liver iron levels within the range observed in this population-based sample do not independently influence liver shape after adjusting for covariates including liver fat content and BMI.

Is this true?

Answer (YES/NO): NO